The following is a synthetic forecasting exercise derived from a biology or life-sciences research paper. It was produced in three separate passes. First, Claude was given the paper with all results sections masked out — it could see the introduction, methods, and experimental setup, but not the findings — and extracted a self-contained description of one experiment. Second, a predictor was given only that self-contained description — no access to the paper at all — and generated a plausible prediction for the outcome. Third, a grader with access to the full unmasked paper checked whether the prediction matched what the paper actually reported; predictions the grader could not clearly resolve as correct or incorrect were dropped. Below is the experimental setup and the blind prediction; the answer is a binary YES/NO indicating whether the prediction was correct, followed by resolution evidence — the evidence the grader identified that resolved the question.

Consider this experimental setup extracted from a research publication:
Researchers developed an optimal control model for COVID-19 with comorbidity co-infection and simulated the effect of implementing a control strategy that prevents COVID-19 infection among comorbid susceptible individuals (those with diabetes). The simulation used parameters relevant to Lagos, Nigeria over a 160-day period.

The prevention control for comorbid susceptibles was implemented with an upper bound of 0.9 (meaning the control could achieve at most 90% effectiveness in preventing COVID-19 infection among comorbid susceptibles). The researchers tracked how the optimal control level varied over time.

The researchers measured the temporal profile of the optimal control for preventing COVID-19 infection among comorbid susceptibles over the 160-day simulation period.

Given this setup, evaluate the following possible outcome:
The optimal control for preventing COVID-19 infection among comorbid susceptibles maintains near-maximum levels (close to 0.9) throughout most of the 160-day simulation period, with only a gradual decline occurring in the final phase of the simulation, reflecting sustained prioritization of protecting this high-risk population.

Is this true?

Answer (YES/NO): NO